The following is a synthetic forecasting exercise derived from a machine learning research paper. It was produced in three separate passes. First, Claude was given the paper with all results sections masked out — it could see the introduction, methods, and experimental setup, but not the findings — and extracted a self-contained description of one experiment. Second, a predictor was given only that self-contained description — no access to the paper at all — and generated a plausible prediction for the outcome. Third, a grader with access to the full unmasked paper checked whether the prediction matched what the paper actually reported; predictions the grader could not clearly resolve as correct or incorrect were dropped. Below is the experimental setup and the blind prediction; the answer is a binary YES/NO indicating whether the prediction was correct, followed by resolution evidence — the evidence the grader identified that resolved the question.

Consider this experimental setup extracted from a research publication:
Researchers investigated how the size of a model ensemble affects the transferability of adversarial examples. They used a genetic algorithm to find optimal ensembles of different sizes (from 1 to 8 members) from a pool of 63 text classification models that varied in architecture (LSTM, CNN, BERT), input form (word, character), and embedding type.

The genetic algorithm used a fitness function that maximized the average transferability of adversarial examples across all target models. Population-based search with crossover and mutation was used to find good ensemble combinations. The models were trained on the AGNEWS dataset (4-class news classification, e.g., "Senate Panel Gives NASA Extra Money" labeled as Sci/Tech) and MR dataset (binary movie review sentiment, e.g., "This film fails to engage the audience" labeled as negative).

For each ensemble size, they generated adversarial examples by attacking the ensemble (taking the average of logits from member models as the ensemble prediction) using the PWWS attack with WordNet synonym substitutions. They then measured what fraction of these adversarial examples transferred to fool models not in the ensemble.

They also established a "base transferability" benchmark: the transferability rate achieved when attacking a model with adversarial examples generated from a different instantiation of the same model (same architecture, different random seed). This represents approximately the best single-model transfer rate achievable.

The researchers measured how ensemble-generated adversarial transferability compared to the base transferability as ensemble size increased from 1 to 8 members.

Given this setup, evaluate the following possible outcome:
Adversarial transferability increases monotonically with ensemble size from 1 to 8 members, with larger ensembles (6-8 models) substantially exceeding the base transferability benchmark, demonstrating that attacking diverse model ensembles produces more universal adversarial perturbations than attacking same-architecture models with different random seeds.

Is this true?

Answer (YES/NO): NO